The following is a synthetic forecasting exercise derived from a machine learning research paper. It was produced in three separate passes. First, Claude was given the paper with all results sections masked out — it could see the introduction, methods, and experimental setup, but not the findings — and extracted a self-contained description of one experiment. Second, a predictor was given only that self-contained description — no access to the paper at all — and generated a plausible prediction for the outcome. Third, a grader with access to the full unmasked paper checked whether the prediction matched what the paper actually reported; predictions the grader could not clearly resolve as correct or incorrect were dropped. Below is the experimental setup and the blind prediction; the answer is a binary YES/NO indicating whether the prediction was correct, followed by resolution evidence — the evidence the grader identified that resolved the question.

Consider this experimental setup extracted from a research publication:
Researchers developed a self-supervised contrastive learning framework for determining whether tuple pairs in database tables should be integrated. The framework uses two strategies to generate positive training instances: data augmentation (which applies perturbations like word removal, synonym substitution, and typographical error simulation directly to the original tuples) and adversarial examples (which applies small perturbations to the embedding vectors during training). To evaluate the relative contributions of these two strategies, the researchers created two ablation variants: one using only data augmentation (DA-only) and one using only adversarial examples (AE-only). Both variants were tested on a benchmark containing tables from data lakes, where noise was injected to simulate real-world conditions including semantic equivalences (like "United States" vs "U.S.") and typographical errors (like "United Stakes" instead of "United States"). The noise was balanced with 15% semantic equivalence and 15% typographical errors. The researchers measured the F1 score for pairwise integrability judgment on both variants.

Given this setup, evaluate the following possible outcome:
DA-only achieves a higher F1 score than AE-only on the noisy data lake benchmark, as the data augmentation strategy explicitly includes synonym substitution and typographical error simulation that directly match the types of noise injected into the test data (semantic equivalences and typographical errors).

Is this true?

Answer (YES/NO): NO